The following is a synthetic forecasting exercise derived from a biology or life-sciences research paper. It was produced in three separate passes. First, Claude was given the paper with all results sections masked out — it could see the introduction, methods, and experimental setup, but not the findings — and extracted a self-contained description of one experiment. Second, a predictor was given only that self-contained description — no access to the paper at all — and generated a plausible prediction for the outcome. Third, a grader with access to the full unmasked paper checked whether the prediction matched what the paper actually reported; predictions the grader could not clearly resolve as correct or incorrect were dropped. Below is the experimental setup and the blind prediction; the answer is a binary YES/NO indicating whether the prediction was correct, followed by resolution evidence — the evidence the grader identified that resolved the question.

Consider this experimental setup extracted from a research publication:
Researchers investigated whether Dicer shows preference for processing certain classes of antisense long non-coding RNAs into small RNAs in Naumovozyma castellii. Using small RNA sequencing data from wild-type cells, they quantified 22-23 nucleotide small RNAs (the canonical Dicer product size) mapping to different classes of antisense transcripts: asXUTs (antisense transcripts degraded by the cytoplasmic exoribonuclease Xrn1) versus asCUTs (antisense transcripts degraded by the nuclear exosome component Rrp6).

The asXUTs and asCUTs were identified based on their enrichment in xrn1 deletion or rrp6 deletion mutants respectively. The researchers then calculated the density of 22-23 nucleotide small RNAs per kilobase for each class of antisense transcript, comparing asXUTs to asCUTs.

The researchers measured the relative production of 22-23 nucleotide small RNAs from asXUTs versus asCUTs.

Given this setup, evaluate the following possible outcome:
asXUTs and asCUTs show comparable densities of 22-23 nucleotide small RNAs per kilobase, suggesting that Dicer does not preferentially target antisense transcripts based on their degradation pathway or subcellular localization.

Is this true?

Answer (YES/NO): NO